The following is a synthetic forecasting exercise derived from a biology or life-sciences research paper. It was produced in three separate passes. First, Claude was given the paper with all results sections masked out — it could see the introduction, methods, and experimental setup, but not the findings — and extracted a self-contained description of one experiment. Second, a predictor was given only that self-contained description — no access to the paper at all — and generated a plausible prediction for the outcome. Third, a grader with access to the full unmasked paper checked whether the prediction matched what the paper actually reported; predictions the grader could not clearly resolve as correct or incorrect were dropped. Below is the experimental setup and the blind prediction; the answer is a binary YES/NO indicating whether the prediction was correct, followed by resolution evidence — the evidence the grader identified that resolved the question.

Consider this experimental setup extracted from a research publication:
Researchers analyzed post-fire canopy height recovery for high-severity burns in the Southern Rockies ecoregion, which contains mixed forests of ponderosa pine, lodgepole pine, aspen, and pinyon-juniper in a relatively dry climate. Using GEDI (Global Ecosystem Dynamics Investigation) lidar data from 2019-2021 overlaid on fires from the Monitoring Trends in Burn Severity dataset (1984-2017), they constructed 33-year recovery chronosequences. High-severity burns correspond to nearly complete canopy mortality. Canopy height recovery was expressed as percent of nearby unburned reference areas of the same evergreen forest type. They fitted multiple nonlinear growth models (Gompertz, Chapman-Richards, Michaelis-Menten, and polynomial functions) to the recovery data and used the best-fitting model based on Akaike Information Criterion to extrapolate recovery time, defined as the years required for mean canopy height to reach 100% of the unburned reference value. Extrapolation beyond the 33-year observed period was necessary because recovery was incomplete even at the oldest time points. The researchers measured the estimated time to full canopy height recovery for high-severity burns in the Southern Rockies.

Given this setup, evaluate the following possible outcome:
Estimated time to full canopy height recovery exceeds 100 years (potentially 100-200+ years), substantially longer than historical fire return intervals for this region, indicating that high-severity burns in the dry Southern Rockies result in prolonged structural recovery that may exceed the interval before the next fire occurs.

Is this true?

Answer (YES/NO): NO